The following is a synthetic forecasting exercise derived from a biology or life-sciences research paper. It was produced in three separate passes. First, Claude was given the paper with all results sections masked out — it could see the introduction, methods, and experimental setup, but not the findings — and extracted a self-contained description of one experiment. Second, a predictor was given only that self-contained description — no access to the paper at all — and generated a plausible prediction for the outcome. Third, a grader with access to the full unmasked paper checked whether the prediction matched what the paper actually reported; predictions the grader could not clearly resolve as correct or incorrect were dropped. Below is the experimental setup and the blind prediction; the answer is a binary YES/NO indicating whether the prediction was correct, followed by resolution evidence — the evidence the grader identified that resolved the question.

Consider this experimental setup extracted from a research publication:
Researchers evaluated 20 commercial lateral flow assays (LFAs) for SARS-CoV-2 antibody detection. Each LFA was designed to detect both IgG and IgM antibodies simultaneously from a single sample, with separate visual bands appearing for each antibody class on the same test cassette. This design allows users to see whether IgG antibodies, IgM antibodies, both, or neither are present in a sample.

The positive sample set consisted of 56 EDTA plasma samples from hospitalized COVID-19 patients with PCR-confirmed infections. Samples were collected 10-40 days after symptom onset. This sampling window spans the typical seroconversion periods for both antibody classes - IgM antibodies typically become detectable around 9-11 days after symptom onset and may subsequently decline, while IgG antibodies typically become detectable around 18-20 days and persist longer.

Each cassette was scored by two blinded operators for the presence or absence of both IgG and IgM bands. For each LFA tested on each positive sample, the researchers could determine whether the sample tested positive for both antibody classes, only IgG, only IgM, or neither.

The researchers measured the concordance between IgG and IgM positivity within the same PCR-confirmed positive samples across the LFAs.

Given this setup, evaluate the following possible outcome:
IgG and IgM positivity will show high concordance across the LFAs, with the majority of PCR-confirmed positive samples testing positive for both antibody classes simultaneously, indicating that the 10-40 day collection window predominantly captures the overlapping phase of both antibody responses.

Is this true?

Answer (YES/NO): NO